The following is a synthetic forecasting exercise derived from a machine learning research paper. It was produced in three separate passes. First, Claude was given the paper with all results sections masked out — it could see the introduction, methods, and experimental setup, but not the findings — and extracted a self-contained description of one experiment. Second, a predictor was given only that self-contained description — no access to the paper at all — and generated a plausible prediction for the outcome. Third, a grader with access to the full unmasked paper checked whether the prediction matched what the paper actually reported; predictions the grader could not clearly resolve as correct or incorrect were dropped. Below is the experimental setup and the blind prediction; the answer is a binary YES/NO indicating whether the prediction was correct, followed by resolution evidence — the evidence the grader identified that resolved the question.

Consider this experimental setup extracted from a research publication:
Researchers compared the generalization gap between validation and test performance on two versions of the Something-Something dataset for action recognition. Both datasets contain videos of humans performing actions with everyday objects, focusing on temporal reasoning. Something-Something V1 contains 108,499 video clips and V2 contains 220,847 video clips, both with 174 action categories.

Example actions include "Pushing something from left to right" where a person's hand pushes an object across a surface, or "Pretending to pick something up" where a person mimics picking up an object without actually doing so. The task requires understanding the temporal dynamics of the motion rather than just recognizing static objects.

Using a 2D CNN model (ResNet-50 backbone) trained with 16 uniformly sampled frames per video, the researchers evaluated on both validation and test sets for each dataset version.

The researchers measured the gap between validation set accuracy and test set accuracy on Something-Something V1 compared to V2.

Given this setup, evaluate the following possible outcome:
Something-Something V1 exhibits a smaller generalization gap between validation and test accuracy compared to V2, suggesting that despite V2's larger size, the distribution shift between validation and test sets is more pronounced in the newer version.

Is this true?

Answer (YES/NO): NO